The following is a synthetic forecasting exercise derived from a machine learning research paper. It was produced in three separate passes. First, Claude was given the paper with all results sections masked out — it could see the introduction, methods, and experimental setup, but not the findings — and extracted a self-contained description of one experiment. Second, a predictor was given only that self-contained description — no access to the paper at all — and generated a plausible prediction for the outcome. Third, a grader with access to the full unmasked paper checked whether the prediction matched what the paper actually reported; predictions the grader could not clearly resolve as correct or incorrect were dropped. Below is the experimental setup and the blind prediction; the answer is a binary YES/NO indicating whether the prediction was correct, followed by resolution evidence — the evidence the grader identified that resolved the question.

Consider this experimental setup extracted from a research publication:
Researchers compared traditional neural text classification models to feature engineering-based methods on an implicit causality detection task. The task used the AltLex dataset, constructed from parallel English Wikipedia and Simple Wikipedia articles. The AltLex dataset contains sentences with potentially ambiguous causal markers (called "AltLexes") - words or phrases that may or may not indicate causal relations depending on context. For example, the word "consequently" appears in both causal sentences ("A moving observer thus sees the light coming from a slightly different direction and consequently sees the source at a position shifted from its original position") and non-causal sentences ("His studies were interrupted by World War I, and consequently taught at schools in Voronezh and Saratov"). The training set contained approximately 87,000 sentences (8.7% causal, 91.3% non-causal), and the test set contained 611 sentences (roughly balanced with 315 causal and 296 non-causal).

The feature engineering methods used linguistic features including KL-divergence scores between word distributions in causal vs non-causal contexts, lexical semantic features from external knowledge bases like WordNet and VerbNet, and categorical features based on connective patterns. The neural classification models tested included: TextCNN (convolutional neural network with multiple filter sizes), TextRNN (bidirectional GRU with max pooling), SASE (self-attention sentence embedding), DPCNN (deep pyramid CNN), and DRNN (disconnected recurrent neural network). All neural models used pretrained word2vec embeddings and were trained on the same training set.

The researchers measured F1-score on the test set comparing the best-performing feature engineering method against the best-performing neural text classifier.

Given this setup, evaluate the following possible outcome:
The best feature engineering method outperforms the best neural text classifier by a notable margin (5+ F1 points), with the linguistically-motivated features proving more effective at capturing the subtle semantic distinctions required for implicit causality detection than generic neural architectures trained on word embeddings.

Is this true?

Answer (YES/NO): YES